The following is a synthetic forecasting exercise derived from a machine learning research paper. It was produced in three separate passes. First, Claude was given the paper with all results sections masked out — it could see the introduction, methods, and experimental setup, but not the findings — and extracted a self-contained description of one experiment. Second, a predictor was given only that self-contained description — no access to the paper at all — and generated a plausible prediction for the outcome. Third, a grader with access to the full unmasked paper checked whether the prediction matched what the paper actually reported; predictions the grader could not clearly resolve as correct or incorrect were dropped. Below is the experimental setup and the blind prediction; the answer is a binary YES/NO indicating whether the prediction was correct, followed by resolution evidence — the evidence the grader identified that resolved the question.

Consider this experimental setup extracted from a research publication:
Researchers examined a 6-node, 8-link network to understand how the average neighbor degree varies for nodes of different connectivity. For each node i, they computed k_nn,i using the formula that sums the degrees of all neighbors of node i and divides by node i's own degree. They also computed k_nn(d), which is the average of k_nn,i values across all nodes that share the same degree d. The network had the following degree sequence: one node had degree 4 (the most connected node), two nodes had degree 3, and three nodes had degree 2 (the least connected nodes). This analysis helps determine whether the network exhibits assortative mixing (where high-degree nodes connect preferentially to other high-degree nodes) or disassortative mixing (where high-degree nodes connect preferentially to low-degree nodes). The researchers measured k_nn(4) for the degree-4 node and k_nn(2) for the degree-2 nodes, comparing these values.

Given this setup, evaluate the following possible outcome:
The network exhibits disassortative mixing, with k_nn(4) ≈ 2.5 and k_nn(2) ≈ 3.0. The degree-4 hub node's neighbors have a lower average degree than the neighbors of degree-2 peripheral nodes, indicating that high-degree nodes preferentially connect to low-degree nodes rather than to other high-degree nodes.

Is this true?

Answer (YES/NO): YES